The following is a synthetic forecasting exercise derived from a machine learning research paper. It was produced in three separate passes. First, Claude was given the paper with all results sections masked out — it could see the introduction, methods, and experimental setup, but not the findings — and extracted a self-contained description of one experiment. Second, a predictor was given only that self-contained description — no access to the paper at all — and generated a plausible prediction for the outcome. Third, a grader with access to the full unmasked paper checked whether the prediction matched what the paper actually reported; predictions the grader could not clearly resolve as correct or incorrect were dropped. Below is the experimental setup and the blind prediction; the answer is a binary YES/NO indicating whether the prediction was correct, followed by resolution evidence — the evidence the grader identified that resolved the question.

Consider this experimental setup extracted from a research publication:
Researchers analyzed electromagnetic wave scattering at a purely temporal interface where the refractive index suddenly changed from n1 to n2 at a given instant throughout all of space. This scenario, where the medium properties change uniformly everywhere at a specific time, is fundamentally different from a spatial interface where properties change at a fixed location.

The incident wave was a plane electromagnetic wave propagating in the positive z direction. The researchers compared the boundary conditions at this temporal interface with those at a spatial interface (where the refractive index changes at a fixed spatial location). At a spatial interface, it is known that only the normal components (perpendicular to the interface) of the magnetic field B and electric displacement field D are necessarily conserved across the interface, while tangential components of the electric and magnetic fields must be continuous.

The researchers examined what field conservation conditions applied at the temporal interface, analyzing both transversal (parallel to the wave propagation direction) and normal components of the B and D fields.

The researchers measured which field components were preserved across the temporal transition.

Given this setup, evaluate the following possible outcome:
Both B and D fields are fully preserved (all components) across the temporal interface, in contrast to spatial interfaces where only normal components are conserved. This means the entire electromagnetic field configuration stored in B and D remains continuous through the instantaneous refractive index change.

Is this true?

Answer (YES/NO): YES